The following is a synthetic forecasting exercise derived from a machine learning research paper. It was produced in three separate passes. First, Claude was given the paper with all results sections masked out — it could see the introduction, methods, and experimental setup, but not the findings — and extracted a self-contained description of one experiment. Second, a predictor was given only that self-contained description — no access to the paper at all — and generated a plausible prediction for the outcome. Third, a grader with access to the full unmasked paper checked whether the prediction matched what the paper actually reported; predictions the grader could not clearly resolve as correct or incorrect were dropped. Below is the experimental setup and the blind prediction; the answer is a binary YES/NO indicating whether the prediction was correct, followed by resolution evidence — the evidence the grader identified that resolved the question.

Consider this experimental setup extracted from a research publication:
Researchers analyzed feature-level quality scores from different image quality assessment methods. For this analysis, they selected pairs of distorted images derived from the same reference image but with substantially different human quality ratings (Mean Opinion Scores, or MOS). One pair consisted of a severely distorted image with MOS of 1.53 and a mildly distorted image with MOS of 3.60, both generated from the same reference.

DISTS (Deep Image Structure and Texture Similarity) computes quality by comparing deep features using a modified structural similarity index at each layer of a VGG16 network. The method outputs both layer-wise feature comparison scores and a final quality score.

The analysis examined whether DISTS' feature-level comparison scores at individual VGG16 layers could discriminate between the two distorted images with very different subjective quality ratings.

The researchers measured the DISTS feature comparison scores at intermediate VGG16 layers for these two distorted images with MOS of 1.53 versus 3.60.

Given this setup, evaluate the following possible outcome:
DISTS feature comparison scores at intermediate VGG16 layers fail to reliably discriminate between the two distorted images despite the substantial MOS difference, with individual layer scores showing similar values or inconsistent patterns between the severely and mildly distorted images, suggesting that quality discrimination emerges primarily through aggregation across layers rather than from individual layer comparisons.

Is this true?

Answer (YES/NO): YES